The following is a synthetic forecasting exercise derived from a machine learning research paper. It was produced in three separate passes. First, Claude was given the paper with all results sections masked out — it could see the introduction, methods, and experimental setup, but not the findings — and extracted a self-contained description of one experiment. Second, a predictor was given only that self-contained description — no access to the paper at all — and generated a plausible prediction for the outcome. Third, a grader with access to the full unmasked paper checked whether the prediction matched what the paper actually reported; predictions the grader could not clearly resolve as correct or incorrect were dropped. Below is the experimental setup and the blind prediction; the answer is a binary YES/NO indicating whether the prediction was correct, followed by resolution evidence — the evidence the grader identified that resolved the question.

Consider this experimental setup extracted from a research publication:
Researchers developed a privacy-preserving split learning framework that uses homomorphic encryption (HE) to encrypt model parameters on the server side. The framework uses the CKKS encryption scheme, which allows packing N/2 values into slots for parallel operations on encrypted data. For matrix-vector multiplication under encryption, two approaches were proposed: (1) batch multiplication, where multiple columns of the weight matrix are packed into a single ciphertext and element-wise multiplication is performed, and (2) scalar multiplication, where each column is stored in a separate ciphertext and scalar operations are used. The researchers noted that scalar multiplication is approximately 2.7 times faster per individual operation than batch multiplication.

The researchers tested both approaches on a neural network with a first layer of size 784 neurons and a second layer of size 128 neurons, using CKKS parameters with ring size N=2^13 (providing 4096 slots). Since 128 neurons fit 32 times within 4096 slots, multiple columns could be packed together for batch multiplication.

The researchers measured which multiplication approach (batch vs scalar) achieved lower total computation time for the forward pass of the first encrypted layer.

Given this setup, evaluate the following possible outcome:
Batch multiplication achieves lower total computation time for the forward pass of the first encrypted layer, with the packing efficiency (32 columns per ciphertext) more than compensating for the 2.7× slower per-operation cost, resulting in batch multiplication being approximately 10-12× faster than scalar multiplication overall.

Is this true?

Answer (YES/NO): NO